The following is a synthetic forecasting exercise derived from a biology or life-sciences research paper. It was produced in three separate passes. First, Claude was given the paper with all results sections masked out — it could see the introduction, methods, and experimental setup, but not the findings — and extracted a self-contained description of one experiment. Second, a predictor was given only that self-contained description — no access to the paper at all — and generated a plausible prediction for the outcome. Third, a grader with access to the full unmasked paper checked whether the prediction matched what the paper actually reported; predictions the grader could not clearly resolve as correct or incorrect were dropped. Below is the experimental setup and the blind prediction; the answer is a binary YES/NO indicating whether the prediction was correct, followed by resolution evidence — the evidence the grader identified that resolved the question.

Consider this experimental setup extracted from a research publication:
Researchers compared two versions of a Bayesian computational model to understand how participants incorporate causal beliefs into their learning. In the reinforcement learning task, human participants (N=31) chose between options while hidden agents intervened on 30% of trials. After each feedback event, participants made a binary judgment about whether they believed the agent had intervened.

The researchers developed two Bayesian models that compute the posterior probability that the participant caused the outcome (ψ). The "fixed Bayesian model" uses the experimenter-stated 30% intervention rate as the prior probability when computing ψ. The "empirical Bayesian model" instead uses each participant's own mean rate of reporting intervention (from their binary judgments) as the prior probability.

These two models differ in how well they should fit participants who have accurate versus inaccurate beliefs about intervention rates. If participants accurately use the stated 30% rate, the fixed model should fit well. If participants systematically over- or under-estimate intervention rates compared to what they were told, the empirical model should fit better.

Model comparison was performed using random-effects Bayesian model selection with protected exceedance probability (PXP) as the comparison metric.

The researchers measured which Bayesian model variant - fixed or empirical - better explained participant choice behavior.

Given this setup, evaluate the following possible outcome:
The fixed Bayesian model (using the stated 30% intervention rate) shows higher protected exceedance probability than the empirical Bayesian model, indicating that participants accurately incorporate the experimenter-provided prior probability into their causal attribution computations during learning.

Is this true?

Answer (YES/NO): NO